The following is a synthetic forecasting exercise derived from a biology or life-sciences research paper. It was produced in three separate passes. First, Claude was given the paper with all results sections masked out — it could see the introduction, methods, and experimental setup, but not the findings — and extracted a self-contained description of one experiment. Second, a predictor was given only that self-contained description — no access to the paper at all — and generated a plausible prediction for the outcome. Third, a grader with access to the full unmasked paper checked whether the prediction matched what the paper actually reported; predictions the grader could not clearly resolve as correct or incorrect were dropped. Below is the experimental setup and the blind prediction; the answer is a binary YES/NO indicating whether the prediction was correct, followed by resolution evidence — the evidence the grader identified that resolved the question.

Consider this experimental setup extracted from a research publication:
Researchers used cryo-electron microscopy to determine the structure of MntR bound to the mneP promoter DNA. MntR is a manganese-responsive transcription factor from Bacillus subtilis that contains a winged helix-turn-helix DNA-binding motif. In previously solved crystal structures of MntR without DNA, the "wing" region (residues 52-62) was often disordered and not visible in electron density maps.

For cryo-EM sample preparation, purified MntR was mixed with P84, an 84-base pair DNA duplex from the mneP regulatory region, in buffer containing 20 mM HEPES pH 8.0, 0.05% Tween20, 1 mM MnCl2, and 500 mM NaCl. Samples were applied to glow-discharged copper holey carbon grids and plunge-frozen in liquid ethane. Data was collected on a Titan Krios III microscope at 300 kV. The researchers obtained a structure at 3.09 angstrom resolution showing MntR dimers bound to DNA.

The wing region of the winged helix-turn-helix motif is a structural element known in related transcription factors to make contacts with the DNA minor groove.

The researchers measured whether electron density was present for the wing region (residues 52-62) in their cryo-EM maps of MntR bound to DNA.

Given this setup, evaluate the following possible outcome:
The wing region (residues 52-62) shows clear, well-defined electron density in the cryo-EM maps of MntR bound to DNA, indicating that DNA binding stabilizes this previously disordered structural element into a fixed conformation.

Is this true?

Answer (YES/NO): YES